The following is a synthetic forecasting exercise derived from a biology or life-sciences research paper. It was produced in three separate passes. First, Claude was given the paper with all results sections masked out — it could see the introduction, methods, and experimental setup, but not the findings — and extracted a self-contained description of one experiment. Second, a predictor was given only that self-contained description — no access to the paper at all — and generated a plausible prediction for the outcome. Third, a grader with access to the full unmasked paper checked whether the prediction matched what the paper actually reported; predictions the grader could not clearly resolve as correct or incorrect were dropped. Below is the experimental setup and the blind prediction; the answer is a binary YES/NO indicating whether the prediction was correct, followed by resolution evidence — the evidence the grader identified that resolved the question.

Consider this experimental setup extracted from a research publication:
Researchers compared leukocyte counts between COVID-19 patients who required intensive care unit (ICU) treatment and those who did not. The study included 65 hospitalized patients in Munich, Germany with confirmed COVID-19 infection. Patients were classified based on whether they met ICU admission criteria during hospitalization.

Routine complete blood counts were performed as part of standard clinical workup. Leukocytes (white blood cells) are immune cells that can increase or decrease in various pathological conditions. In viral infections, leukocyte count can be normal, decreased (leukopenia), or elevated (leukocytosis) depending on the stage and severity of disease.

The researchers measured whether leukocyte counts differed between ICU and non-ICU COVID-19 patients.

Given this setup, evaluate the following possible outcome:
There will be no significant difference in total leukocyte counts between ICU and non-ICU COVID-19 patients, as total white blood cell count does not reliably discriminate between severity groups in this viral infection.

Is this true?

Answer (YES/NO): NO